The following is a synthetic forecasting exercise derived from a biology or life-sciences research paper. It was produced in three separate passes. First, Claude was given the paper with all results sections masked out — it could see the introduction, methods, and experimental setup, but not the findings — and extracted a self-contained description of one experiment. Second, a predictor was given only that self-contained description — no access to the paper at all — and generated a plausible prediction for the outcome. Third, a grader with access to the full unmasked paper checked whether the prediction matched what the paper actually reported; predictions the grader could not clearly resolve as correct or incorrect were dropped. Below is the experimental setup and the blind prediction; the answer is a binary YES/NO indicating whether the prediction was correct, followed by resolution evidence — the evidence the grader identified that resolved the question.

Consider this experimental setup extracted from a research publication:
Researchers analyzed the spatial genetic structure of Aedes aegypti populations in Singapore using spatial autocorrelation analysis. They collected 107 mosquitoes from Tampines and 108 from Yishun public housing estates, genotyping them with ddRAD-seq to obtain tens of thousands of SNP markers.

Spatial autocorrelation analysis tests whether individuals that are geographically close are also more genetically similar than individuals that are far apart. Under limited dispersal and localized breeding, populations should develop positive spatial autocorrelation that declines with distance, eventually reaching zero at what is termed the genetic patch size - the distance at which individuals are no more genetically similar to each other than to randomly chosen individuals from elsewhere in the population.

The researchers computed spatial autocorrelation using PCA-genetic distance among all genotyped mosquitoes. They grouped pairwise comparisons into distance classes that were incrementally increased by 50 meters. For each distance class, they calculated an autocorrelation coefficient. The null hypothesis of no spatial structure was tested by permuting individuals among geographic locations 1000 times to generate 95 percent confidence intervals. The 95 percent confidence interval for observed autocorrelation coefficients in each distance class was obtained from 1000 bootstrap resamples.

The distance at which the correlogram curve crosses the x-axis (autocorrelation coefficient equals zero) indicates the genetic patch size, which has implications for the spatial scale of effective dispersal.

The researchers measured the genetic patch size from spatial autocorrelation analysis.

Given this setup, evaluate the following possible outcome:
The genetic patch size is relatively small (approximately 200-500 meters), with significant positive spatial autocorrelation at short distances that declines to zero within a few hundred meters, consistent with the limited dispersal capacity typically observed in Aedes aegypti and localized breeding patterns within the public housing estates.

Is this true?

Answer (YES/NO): YES